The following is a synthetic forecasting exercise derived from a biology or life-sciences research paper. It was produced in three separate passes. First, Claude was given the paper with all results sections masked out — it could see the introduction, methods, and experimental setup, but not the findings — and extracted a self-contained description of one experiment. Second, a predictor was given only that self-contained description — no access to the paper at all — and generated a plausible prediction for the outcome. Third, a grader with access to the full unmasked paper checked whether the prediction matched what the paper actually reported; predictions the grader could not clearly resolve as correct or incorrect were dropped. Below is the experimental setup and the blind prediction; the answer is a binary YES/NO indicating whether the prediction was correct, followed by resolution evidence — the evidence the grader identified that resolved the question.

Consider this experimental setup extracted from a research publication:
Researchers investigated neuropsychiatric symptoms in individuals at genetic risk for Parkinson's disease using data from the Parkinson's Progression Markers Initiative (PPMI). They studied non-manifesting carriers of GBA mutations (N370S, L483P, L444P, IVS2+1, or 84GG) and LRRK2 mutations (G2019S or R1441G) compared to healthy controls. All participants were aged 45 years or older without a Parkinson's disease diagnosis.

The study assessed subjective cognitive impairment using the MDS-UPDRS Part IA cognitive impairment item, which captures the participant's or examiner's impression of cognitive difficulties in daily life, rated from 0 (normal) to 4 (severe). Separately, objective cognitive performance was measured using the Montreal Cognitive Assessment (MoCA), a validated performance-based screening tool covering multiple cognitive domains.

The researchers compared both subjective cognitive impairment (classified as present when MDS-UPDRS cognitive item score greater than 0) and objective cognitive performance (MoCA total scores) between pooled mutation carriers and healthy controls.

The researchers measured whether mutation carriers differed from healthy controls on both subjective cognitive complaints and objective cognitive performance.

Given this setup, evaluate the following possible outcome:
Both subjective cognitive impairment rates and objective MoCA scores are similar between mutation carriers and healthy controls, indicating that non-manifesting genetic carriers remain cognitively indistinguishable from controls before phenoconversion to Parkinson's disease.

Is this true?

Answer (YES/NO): NO